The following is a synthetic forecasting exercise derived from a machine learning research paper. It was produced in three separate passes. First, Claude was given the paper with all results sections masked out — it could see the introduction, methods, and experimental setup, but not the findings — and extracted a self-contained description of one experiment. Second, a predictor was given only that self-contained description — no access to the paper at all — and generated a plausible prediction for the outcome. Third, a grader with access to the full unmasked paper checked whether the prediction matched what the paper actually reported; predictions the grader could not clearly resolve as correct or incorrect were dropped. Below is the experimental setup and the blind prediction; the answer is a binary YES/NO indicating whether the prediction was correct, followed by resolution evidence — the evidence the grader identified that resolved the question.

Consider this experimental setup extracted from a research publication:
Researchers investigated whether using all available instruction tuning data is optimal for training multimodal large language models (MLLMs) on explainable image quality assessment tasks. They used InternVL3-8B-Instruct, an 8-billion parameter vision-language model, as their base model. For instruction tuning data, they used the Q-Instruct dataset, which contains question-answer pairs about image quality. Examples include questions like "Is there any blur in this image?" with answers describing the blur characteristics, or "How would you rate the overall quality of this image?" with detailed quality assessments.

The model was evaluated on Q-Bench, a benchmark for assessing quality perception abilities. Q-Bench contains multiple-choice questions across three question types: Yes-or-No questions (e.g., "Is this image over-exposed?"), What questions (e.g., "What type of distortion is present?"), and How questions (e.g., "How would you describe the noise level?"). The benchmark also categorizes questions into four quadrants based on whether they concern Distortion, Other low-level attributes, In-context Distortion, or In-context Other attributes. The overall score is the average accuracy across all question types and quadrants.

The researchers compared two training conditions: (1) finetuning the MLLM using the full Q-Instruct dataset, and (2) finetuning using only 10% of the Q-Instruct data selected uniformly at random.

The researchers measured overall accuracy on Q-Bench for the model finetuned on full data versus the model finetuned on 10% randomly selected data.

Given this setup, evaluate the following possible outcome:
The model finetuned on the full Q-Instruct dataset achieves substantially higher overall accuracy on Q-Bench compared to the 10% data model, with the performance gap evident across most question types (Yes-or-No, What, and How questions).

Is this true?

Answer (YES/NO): NO